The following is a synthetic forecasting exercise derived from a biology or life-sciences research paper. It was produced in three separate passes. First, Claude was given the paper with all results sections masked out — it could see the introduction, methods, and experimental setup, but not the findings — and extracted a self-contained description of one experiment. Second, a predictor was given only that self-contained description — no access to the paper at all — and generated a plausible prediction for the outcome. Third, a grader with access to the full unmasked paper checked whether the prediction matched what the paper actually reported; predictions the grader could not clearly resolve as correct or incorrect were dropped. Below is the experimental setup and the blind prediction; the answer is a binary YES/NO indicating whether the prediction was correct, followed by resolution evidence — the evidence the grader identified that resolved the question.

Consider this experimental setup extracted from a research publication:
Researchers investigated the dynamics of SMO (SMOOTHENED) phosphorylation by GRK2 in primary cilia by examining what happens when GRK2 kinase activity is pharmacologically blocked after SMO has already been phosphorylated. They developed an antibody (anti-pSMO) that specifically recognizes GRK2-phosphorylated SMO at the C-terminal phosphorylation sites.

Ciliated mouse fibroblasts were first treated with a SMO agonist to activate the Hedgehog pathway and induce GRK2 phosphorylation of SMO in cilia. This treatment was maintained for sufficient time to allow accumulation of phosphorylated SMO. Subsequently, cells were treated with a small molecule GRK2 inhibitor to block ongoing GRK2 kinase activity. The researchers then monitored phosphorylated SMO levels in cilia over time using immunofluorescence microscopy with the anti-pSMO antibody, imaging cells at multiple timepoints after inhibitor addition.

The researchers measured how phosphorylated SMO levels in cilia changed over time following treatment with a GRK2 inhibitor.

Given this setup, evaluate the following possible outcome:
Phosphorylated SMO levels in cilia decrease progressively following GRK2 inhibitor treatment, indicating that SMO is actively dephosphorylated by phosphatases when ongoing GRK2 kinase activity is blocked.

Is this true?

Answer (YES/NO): YES